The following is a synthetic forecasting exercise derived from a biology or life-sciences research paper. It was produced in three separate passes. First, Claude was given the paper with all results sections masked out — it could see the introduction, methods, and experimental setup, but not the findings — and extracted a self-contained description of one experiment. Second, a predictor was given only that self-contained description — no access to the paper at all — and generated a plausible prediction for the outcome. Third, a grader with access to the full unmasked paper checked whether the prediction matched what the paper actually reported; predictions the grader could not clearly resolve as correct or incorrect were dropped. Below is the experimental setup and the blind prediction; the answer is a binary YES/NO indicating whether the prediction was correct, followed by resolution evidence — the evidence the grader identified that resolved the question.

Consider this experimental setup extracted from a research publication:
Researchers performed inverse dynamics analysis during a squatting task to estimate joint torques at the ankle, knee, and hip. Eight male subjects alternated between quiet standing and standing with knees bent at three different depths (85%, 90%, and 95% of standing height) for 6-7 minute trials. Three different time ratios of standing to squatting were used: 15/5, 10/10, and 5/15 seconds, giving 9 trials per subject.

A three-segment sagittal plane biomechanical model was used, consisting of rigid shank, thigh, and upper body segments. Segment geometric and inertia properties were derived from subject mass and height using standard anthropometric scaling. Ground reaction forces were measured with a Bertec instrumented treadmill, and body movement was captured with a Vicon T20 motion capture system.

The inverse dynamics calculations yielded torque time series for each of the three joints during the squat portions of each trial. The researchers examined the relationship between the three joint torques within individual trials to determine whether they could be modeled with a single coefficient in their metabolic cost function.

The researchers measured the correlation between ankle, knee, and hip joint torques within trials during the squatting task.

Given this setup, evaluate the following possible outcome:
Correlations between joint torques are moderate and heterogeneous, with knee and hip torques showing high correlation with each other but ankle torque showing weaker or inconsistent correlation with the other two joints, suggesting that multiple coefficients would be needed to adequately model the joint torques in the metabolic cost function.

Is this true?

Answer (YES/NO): NO